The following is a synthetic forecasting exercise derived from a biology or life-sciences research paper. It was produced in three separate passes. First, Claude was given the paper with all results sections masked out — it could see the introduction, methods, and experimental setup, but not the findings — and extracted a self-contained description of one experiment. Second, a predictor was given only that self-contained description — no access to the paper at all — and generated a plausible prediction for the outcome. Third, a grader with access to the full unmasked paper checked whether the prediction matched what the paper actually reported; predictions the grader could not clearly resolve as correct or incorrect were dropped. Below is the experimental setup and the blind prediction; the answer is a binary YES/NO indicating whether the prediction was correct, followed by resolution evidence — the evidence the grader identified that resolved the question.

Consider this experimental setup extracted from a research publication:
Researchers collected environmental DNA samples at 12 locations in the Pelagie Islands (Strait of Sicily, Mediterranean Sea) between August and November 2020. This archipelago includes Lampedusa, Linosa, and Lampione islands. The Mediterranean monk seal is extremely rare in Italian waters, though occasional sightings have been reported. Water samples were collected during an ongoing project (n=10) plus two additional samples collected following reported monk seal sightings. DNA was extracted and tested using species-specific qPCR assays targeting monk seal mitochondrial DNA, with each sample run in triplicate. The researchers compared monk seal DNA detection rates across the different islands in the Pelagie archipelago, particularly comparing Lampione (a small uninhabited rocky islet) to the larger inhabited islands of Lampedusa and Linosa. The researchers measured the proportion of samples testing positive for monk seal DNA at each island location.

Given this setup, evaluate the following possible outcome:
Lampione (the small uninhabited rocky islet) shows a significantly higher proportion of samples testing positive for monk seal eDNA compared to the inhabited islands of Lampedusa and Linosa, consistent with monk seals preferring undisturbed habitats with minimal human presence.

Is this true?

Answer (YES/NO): YES